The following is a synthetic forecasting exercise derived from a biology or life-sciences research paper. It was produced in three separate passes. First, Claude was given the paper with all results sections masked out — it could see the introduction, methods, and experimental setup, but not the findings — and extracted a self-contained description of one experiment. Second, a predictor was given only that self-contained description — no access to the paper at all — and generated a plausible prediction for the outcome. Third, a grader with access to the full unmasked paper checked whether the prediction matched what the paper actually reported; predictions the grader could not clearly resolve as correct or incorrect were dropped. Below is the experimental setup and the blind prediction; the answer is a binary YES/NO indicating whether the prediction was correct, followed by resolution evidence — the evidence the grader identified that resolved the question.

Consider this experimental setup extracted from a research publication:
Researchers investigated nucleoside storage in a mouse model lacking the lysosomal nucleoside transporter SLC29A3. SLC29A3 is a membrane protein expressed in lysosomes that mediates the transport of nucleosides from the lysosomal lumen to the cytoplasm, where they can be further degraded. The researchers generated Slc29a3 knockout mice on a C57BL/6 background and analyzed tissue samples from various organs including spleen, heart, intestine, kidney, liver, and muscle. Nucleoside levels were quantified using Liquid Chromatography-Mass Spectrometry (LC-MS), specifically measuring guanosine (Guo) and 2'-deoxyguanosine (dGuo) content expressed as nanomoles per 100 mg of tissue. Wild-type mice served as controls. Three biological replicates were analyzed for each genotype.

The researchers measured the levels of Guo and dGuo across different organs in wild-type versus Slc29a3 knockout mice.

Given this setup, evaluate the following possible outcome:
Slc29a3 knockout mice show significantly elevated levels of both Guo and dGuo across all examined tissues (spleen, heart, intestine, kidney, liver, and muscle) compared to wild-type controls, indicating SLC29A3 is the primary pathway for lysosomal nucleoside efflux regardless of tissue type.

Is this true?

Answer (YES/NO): NO